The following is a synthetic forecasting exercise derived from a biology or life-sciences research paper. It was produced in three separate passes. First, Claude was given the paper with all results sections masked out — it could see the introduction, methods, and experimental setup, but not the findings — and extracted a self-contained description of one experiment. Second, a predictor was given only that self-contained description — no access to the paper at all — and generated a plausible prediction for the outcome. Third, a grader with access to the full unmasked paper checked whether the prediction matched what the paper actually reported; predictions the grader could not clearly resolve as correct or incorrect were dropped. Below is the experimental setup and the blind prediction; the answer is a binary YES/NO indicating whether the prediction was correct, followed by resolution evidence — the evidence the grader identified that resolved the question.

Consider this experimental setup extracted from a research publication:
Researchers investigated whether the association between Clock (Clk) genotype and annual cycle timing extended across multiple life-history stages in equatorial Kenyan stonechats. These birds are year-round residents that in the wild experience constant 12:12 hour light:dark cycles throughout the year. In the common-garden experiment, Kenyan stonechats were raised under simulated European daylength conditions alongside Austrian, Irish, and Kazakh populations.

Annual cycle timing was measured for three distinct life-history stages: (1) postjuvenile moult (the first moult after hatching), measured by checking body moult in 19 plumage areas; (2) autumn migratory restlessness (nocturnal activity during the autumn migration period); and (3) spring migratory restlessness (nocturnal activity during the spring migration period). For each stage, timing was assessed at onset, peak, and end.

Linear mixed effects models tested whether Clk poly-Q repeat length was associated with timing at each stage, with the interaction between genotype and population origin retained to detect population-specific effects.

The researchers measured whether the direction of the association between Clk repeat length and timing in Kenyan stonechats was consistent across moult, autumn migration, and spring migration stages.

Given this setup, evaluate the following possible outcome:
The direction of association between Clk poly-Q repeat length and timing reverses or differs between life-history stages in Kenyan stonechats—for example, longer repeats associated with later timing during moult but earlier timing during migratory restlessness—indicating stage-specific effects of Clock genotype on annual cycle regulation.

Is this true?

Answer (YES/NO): NO